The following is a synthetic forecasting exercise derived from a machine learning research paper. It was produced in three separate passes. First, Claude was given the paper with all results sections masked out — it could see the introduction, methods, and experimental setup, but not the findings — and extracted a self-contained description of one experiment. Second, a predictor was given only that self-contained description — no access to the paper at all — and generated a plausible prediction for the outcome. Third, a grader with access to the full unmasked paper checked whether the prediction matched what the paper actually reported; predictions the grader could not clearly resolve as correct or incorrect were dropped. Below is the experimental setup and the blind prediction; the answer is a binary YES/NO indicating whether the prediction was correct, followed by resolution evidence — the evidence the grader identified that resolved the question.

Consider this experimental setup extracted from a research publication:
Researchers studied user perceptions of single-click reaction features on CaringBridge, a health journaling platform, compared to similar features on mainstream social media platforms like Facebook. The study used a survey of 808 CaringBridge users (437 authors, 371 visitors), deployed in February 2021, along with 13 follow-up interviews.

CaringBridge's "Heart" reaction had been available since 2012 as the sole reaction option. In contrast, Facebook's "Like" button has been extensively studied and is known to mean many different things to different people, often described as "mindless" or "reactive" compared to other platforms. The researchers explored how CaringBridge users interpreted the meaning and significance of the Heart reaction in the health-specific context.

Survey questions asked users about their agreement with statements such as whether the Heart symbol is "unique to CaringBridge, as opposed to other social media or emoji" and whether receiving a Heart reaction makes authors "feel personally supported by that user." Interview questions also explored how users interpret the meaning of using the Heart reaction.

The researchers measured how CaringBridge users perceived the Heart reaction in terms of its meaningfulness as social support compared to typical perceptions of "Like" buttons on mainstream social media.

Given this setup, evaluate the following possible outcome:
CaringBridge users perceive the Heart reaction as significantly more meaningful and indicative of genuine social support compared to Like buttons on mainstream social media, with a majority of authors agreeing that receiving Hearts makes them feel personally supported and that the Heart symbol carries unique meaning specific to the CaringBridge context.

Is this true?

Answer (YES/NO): YES